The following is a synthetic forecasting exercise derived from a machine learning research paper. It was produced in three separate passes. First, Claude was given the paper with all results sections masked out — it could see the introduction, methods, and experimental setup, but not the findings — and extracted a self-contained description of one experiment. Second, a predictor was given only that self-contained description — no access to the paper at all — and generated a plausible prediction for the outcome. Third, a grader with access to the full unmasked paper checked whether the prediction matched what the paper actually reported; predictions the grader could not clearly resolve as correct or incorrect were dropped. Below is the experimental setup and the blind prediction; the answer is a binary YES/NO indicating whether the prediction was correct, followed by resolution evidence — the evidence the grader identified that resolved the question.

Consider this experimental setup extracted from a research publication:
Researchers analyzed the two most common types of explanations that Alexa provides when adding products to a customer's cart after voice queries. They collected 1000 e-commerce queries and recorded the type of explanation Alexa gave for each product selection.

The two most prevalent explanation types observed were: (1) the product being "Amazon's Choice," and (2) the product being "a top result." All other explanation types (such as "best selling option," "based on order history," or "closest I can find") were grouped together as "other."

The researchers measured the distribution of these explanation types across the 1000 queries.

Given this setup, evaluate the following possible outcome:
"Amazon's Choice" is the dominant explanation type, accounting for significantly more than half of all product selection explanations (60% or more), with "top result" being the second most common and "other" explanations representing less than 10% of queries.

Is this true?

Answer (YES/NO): YES